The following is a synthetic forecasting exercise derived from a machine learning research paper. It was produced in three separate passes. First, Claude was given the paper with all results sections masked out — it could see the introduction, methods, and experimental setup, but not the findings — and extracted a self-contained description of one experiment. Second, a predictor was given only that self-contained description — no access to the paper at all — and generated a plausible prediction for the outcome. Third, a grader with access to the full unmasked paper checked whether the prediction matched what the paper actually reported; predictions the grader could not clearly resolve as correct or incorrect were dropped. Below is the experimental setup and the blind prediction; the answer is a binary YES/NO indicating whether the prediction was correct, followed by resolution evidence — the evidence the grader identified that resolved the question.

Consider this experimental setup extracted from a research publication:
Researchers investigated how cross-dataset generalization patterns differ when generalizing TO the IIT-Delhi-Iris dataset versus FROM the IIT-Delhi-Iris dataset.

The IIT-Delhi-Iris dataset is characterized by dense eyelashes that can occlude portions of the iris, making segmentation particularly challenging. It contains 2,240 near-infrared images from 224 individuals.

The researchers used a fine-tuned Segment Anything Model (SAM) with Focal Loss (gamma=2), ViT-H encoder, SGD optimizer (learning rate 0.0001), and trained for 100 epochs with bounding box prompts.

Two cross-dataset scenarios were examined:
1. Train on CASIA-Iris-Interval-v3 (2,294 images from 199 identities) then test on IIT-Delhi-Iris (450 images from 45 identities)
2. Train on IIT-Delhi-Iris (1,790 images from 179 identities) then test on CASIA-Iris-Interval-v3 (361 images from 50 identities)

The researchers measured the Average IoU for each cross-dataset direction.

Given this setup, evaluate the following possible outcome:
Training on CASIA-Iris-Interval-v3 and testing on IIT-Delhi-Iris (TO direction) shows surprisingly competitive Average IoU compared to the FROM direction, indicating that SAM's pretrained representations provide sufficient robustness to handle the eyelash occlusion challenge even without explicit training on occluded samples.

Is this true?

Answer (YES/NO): NO